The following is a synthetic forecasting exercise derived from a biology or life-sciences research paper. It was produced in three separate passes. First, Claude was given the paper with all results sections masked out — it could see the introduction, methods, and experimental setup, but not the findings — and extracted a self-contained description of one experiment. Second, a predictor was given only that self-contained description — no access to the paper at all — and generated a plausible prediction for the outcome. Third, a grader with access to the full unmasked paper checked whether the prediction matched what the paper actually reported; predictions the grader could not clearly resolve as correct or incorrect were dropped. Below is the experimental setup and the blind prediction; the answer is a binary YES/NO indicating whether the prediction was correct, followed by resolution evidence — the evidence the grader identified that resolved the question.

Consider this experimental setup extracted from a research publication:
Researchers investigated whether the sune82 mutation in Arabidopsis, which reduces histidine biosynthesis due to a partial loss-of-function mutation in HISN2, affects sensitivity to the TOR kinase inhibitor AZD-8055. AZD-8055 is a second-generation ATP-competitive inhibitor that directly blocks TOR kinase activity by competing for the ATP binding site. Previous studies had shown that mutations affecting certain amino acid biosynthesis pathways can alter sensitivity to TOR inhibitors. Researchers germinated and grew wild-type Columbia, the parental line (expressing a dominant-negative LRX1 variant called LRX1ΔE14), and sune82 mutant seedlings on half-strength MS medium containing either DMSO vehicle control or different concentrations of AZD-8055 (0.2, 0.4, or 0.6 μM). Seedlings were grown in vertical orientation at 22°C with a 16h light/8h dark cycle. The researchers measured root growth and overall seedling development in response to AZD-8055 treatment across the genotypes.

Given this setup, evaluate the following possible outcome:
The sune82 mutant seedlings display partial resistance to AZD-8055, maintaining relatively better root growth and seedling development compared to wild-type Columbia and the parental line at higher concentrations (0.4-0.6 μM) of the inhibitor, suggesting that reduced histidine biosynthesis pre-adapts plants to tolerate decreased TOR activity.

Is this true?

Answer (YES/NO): YES